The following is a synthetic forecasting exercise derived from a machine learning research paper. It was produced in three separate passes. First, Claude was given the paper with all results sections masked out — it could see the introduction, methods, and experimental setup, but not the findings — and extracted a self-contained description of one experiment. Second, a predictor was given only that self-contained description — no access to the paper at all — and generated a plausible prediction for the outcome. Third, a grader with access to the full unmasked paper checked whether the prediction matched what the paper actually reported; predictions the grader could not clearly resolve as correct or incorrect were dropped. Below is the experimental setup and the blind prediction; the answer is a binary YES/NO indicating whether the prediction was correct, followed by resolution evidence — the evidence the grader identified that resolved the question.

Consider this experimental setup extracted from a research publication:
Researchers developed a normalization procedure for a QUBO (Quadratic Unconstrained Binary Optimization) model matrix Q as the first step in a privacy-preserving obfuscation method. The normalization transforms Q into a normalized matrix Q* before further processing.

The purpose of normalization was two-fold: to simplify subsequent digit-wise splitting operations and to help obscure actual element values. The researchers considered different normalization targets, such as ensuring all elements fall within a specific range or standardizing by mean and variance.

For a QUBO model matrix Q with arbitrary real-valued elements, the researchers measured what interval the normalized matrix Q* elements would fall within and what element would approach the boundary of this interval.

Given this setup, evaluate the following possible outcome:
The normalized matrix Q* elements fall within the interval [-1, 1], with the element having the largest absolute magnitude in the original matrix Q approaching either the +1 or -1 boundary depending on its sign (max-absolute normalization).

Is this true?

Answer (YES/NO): NO